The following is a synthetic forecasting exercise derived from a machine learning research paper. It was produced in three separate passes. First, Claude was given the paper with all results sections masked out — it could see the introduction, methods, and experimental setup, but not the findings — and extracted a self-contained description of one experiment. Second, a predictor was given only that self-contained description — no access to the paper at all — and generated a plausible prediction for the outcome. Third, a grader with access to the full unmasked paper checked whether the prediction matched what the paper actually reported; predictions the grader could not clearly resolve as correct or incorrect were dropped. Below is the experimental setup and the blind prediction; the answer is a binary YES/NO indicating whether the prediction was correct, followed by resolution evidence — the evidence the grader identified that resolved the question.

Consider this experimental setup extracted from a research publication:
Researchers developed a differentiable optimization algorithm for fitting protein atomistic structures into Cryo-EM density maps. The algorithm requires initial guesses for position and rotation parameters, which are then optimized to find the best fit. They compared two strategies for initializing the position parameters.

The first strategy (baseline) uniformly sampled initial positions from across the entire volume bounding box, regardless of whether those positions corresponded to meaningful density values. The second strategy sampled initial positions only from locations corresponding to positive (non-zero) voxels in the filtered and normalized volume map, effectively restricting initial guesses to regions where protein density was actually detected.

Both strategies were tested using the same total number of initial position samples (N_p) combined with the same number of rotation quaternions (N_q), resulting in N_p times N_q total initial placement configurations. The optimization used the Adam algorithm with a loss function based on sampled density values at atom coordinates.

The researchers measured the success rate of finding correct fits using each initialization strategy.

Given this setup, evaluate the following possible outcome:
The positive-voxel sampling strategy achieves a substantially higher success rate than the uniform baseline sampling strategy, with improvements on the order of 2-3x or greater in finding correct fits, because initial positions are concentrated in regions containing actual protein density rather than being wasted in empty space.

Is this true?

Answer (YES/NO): YES